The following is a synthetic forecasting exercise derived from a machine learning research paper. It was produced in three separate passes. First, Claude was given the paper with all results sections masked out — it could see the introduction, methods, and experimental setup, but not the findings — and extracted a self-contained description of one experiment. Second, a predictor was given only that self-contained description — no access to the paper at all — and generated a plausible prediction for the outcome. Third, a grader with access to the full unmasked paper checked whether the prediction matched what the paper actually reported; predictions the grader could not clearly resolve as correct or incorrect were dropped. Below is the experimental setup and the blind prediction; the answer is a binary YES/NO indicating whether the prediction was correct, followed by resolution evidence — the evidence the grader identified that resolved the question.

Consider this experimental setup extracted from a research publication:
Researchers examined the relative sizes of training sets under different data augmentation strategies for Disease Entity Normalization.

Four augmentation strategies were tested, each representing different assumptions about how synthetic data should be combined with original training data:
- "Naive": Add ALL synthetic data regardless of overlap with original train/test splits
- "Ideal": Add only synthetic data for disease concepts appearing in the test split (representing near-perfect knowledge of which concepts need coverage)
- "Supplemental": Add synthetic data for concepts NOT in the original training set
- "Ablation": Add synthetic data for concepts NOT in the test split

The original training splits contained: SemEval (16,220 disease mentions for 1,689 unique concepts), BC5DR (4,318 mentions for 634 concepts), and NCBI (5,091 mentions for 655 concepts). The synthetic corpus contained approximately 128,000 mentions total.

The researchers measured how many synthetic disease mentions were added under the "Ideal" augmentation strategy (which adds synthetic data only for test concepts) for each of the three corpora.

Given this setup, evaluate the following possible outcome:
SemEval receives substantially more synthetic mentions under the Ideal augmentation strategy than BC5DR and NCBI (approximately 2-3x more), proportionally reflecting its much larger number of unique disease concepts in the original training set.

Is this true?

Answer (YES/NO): NO